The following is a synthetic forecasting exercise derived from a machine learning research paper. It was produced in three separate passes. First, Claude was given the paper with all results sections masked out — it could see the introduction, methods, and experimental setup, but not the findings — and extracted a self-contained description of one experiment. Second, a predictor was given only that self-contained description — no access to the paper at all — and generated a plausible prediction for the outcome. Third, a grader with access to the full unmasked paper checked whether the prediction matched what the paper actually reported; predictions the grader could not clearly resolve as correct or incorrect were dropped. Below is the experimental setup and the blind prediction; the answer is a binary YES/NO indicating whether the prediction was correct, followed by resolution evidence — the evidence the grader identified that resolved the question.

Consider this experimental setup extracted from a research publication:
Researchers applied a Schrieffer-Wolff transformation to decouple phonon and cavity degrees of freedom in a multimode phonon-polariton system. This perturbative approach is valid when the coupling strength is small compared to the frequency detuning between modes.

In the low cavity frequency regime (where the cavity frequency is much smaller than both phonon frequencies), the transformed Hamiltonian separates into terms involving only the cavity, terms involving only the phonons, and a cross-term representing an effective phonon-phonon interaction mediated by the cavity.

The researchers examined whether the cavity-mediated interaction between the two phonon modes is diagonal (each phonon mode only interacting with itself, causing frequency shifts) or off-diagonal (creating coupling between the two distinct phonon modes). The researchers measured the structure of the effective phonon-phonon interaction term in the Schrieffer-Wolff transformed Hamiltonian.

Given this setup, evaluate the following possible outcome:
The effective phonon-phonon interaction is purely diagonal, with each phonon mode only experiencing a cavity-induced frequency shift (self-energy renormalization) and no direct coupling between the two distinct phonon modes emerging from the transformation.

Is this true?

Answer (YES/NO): NO